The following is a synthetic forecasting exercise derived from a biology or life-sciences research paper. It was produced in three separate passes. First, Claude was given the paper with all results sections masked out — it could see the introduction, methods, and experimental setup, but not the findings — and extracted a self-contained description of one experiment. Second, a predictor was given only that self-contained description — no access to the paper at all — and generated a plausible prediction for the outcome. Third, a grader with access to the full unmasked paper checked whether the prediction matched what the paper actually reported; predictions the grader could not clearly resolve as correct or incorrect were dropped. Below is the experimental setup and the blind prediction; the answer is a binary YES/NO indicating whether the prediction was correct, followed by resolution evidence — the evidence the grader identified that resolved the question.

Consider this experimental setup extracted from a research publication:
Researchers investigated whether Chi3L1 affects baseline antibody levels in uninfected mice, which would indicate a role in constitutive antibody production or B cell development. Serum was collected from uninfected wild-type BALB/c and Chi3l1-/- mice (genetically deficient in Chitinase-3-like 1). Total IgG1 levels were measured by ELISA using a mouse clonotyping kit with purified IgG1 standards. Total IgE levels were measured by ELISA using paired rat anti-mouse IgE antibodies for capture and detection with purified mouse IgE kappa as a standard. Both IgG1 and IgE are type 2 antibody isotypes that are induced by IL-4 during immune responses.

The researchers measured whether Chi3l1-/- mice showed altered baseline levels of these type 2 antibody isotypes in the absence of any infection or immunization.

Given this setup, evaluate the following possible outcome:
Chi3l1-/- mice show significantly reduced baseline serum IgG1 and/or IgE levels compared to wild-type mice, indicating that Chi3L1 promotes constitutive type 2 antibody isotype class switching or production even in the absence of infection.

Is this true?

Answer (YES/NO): YES